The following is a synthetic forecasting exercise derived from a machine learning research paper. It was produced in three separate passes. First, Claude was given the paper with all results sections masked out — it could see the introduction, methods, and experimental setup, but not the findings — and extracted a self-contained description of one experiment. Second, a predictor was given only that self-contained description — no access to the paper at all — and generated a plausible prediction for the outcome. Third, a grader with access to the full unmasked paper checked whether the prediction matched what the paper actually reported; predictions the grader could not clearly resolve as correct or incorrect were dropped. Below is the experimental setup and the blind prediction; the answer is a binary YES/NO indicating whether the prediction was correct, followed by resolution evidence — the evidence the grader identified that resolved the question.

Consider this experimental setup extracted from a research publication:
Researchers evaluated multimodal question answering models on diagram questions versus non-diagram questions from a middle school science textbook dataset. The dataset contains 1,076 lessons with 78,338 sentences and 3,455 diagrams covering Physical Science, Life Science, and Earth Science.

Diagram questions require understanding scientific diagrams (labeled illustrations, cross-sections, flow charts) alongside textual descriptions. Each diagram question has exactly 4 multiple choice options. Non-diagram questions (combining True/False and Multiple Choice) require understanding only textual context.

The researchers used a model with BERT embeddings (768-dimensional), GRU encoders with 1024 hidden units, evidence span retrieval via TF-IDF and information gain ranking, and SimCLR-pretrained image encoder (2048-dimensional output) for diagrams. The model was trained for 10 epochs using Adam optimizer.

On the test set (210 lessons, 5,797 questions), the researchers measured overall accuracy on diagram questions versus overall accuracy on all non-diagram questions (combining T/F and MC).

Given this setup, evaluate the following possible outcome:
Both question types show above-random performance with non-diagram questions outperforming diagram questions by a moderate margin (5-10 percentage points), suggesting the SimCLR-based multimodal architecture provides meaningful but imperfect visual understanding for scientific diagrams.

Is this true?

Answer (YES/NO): YES